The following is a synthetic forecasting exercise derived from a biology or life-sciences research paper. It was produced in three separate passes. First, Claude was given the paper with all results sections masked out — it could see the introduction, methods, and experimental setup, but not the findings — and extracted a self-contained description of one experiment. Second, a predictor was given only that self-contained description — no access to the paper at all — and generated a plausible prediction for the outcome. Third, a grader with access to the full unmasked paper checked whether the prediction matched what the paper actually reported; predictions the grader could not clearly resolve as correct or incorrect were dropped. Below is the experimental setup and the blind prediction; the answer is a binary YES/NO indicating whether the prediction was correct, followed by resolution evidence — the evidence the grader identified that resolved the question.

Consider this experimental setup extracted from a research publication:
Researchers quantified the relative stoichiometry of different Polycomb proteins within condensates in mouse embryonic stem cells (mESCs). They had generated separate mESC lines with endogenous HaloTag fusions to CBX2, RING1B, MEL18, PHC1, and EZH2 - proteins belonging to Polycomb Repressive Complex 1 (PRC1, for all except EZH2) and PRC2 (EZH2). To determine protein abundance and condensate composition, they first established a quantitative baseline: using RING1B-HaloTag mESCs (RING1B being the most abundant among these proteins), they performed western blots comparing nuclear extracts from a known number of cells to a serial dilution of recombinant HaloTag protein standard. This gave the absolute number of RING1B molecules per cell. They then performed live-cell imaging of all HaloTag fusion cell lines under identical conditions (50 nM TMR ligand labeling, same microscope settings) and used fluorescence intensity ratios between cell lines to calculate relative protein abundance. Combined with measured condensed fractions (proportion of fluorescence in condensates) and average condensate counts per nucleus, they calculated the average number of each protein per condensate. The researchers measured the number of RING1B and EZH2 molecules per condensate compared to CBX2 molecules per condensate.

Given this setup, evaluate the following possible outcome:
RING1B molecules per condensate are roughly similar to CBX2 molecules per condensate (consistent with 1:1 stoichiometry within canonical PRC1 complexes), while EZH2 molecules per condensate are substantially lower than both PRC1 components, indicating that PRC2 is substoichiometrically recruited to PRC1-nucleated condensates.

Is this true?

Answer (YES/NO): NO